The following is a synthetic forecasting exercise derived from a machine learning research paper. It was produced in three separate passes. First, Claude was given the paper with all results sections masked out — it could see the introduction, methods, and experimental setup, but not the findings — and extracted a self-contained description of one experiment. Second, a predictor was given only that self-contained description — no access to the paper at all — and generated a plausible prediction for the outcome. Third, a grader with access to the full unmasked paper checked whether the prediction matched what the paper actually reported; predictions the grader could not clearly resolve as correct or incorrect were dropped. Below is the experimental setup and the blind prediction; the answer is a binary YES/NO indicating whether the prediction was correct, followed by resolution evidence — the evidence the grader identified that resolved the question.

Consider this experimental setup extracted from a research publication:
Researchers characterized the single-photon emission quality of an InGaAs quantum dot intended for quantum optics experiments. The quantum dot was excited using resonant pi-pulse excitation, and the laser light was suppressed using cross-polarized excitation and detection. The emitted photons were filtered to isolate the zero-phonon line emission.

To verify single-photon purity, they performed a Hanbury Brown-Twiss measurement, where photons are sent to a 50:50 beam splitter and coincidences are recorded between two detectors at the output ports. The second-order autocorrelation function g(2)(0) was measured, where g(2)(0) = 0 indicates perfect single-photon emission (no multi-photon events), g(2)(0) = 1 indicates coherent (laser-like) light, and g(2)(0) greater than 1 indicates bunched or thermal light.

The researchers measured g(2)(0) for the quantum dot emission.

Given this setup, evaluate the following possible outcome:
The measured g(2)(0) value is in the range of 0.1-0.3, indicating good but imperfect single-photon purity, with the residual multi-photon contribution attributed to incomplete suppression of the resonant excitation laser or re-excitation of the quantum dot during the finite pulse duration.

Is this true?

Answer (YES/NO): NO